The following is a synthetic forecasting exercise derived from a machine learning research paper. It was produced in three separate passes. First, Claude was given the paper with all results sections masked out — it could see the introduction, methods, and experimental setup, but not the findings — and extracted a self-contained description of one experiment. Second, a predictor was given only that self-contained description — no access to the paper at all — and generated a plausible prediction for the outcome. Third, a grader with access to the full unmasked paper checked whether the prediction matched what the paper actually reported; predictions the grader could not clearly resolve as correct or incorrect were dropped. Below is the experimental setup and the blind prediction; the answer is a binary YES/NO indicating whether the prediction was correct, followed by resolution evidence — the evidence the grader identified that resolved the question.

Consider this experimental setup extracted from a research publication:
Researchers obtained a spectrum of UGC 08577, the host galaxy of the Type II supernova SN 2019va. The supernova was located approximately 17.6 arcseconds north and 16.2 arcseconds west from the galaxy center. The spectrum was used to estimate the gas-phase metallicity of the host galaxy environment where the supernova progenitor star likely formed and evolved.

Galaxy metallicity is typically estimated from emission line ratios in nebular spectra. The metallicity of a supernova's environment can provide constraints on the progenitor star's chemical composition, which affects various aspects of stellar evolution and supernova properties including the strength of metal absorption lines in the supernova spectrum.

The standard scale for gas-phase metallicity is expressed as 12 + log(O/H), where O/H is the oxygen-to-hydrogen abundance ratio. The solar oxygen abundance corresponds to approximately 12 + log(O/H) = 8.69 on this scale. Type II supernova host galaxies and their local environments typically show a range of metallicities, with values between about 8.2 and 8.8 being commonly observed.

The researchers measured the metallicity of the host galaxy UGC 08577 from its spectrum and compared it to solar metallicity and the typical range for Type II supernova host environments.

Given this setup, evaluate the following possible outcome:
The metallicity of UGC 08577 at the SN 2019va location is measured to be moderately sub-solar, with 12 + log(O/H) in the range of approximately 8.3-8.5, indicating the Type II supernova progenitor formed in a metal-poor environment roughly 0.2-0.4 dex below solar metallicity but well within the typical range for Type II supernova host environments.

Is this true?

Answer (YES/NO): NO